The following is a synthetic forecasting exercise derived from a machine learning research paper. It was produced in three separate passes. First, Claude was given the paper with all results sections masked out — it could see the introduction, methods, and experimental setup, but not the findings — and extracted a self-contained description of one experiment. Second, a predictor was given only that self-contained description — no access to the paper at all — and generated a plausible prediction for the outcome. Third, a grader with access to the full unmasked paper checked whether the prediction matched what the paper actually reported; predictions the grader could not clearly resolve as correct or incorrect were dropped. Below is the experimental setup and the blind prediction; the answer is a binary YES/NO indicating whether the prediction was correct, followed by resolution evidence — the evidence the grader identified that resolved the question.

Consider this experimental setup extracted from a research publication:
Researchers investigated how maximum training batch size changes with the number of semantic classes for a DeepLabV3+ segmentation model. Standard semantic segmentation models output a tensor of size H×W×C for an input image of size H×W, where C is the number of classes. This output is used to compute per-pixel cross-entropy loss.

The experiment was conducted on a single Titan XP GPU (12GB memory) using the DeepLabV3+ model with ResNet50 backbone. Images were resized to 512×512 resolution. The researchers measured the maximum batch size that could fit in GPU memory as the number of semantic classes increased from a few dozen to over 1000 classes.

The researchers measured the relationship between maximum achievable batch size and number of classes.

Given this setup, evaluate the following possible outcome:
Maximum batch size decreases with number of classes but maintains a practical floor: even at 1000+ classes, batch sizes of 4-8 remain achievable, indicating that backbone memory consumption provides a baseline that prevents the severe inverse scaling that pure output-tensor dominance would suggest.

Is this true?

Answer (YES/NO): NO